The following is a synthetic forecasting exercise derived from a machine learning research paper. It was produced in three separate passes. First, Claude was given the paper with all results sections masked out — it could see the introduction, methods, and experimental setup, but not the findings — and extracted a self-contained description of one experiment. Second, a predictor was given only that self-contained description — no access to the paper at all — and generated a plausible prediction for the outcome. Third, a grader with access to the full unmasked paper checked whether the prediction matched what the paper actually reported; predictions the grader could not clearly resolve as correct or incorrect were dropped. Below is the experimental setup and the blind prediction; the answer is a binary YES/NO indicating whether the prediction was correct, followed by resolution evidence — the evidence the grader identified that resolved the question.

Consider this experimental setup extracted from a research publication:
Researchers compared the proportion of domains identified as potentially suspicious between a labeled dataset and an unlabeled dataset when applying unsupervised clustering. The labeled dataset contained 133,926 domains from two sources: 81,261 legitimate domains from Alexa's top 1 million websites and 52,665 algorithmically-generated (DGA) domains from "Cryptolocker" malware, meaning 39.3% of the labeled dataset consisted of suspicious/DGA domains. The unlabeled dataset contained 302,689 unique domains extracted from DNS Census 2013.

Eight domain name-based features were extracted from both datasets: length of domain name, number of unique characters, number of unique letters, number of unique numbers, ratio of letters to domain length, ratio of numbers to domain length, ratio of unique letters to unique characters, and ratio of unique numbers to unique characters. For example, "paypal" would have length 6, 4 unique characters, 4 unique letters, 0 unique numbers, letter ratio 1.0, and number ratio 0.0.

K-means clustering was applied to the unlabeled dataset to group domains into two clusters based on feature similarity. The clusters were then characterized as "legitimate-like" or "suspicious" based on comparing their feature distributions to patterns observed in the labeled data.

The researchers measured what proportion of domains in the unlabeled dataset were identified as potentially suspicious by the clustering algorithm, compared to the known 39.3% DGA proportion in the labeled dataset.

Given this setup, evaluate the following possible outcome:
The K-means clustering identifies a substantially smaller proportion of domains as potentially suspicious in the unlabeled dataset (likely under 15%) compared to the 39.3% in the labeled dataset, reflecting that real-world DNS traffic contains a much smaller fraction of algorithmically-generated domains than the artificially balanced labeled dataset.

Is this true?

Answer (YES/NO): NO